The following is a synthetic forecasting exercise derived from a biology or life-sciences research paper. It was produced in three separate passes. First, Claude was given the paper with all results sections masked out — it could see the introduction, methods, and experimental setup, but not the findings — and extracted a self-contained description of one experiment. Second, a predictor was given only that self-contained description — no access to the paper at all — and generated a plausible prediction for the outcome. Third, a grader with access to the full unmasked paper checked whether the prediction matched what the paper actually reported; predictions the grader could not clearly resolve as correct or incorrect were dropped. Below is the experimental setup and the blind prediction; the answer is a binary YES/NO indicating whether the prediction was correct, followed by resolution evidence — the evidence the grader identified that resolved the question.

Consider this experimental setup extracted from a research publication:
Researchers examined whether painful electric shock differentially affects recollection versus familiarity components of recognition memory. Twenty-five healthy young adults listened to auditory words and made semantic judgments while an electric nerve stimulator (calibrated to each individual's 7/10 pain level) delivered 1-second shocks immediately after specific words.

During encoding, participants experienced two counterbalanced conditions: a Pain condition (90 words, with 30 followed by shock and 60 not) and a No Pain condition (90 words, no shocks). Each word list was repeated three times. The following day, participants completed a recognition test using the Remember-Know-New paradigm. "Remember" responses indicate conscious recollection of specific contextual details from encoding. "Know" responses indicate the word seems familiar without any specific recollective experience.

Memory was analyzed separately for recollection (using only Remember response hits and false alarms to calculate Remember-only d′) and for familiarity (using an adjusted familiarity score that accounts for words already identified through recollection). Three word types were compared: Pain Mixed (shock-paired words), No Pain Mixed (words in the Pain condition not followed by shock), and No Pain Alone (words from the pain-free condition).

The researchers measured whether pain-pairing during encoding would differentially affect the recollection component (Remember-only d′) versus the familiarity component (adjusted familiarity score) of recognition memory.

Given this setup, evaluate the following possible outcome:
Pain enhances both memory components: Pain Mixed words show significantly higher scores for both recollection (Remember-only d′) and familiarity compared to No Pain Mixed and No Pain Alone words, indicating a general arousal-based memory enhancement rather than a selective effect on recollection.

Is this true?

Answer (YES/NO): NO